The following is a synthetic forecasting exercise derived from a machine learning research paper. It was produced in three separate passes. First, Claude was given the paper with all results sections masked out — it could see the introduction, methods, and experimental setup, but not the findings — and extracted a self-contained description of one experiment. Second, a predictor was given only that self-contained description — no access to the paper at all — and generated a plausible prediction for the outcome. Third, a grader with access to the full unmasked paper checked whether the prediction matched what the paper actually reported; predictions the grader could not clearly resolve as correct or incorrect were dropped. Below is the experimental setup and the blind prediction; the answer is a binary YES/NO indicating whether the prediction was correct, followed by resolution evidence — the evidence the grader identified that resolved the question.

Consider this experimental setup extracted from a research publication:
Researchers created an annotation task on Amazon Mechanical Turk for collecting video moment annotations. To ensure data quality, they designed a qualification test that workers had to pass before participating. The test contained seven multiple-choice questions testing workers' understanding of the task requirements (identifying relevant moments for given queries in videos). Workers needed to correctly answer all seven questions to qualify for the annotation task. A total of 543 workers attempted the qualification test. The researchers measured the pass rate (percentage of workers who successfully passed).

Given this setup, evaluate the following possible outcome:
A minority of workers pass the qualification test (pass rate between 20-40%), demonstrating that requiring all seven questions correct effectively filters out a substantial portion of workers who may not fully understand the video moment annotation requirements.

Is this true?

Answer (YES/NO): NO